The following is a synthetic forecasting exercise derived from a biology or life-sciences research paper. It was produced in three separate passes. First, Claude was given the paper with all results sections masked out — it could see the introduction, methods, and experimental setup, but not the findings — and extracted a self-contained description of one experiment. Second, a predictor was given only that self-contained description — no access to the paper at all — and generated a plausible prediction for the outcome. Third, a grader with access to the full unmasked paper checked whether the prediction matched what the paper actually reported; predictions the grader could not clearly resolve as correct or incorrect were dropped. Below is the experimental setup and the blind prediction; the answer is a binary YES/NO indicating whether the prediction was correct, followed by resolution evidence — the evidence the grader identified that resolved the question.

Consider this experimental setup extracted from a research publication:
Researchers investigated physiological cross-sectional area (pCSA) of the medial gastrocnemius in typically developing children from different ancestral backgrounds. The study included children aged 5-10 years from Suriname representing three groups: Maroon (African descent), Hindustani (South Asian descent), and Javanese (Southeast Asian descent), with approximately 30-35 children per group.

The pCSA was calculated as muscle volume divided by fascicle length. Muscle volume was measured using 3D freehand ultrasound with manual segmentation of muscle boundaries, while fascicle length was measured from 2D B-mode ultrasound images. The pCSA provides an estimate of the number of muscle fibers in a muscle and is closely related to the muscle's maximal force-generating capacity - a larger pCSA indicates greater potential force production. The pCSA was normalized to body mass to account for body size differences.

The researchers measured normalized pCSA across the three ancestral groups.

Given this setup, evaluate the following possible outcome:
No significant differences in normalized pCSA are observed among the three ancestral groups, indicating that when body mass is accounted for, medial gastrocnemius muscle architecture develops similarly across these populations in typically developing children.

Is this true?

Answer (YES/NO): NO